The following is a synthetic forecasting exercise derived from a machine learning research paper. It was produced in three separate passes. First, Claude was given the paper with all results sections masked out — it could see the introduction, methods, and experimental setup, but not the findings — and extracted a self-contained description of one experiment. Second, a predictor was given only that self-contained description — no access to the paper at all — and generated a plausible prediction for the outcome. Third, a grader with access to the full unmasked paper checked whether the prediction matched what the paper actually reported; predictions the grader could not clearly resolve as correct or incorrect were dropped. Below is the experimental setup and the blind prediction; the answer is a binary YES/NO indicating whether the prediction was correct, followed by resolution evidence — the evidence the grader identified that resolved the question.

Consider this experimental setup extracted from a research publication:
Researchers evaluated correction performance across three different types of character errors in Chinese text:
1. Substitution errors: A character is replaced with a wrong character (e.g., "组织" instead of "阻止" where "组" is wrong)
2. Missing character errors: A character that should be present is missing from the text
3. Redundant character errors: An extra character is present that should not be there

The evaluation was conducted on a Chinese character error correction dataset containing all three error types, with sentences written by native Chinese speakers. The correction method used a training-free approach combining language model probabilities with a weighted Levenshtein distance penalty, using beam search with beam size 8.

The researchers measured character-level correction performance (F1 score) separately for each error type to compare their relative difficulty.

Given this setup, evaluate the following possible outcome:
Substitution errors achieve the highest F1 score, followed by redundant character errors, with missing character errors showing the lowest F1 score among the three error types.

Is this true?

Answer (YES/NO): NO